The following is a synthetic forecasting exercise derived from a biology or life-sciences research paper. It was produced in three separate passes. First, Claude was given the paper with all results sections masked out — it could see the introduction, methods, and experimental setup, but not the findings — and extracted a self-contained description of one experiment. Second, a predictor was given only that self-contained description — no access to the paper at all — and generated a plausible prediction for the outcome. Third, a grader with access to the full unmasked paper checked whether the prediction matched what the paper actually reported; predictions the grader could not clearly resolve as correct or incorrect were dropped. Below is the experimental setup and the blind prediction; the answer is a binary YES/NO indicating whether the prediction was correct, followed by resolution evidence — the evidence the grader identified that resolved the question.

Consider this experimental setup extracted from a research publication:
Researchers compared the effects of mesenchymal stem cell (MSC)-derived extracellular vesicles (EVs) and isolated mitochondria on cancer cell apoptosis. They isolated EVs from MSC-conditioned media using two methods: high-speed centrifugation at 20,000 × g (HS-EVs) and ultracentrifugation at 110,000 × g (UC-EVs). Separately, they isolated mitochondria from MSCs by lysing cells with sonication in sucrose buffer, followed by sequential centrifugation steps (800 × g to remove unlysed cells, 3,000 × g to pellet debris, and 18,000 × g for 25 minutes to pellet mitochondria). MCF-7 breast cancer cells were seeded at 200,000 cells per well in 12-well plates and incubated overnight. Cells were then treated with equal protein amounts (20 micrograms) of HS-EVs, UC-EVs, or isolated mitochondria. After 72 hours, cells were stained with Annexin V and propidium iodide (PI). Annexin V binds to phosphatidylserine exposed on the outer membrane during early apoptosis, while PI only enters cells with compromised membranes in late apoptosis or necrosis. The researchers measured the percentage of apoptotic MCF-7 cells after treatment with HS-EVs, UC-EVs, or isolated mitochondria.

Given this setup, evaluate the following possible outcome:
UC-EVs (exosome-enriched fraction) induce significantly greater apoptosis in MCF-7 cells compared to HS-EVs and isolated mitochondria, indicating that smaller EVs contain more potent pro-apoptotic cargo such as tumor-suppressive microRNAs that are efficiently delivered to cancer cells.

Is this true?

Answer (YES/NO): NO